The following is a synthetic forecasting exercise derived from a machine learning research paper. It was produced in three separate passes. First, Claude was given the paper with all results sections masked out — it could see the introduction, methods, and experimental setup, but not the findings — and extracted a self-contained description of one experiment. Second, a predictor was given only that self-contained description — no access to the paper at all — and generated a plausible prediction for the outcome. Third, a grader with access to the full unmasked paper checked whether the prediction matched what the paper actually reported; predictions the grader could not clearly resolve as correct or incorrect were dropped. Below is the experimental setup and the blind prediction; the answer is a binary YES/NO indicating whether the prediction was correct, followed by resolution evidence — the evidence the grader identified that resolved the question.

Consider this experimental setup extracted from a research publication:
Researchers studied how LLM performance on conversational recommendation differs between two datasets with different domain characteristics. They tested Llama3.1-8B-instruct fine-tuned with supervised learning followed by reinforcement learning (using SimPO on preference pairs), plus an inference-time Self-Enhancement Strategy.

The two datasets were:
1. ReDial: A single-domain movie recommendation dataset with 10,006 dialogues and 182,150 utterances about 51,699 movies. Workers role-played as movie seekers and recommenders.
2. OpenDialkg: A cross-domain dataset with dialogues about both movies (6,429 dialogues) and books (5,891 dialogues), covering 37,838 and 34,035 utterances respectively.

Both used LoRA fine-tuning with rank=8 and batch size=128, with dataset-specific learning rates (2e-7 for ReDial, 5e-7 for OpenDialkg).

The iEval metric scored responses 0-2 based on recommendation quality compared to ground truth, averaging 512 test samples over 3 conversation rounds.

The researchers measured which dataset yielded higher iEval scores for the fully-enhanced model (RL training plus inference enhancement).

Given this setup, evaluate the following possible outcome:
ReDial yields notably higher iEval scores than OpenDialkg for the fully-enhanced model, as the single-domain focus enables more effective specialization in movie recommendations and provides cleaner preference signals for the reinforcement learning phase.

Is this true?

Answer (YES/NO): NO